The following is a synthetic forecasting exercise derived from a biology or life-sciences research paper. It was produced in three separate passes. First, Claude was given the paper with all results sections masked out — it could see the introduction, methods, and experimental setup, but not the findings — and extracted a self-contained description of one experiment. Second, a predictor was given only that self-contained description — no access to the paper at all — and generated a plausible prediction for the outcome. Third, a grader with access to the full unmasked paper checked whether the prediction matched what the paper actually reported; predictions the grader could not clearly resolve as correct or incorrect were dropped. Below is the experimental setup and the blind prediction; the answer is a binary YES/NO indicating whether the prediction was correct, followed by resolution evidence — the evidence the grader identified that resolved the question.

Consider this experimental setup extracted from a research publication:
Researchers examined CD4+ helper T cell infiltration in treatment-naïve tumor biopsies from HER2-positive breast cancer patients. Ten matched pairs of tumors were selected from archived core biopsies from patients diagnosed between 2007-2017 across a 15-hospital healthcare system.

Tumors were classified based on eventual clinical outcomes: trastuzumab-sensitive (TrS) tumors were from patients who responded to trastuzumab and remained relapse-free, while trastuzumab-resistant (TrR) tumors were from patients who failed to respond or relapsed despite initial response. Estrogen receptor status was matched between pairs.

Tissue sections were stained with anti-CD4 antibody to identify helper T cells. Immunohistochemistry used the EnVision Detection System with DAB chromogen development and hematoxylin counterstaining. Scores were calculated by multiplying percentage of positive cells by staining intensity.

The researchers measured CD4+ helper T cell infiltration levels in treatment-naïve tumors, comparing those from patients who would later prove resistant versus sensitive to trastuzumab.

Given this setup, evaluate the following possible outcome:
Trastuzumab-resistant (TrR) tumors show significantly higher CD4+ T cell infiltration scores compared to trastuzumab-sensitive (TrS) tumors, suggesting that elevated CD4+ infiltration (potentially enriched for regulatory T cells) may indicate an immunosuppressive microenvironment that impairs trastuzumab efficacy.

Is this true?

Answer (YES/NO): NO